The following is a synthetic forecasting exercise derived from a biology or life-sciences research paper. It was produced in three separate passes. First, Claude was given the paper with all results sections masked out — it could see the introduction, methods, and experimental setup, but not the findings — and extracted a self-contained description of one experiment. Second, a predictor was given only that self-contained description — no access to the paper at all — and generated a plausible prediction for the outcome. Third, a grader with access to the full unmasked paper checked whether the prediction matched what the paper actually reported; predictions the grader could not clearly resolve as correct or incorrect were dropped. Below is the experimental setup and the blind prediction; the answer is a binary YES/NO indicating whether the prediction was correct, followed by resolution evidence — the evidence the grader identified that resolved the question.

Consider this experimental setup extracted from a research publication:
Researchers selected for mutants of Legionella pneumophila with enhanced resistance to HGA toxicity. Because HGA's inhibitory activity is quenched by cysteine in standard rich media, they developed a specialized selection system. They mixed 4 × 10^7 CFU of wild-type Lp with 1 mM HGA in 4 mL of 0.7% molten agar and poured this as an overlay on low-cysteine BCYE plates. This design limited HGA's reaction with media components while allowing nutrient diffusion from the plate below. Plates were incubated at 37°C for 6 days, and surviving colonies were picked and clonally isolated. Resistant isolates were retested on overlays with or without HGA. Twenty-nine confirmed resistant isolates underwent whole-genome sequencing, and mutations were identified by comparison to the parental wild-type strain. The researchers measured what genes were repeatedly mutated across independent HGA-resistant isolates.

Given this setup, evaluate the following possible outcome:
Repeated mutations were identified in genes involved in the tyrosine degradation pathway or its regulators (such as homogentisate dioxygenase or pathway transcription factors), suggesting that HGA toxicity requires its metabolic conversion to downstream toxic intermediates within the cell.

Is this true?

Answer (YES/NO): NO